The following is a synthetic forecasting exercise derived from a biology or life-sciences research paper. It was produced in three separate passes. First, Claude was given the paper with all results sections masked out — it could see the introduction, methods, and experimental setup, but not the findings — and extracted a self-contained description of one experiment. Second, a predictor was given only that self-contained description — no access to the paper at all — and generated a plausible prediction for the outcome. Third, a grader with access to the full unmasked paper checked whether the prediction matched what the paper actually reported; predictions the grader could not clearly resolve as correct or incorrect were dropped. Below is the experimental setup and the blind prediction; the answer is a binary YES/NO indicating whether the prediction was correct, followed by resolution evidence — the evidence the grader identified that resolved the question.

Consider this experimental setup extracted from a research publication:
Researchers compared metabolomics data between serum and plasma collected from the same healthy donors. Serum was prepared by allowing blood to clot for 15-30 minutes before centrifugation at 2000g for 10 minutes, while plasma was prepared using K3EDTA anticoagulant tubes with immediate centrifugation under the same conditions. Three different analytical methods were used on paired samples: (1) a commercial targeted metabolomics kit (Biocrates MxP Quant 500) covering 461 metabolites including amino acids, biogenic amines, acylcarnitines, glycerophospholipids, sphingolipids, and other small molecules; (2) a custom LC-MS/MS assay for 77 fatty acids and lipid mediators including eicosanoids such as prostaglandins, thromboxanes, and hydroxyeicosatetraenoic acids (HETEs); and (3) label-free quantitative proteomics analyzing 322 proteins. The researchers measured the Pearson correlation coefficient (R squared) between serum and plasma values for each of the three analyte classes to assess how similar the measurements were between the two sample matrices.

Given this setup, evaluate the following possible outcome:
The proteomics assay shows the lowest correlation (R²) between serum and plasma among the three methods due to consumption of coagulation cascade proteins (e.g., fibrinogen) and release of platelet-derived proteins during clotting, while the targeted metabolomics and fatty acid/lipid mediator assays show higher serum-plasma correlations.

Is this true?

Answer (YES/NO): YES